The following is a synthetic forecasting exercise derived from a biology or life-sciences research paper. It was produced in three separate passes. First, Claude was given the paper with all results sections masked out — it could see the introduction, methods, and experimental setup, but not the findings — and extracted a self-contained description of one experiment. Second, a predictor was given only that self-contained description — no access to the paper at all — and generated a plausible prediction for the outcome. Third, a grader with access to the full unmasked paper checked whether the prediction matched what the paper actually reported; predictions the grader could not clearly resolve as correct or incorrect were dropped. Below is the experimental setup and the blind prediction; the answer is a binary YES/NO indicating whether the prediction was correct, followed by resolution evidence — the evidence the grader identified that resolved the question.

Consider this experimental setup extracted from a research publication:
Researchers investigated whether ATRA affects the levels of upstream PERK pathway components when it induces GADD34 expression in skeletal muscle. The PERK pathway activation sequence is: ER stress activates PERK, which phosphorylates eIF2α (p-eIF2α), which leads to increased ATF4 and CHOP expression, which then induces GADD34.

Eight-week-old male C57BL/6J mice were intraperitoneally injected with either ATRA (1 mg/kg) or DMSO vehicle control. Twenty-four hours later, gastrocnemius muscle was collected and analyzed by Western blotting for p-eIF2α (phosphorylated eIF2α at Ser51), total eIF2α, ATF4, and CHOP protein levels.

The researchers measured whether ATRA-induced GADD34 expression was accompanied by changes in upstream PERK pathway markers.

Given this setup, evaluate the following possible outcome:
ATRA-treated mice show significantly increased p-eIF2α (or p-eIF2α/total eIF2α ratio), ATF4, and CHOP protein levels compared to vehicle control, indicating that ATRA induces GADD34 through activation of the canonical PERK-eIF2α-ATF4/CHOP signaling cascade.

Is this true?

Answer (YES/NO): NO